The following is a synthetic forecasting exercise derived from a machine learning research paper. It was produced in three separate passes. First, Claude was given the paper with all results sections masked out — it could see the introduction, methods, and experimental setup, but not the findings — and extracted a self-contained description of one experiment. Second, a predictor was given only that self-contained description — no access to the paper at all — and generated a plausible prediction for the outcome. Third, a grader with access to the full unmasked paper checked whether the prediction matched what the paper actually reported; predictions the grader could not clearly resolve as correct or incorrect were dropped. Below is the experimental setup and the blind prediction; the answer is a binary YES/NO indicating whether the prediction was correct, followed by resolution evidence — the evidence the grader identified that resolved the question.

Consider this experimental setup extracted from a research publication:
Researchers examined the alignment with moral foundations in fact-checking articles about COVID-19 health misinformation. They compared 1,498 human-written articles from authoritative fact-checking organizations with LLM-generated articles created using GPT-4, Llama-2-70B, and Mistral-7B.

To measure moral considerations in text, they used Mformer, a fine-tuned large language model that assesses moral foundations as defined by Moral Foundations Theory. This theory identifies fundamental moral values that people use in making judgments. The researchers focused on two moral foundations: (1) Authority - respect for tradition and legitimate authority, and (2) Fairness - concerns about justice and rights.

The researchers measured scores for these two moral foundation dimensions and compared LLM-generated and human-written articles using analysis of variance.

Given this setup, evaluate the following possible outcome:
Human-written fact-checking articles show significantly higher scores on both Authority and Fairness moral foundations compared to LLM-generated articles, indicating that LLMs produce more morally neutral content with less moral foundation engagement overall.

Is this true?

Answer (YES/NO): YES